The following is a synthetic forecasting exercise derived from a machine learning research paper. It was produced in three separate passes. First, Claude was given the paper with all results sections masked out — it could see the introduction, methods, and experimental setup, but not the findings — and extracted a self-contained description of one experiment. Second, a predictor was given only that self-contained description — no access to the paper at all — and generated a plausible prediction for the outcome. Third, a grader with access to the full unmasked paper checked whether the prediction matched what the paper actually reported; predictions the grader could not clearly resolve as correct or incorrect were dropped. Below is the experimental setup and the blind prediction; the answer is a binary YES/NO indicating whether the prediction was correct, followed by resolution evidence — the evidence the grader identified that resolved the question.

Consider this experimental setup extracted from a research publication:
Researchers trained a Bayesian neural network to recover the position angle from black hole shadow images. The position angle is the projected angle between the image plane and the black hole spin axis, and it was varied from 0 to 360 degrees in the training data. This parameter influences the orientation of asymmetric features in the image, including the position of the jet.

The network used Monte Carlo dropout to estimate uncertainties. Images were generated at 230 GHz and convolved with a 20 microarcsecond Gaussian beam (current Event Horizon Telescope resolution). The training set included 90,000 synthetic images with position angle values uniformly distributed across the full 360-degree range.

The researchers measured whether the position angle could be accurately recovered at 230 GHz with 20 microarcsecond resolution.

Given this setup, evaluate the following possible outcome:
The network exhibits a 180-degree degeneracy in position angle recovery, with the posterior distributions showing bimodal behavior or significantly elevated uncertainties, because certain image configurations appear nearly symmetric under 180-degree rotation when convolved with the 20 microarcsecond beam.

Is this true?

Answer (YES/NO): NO